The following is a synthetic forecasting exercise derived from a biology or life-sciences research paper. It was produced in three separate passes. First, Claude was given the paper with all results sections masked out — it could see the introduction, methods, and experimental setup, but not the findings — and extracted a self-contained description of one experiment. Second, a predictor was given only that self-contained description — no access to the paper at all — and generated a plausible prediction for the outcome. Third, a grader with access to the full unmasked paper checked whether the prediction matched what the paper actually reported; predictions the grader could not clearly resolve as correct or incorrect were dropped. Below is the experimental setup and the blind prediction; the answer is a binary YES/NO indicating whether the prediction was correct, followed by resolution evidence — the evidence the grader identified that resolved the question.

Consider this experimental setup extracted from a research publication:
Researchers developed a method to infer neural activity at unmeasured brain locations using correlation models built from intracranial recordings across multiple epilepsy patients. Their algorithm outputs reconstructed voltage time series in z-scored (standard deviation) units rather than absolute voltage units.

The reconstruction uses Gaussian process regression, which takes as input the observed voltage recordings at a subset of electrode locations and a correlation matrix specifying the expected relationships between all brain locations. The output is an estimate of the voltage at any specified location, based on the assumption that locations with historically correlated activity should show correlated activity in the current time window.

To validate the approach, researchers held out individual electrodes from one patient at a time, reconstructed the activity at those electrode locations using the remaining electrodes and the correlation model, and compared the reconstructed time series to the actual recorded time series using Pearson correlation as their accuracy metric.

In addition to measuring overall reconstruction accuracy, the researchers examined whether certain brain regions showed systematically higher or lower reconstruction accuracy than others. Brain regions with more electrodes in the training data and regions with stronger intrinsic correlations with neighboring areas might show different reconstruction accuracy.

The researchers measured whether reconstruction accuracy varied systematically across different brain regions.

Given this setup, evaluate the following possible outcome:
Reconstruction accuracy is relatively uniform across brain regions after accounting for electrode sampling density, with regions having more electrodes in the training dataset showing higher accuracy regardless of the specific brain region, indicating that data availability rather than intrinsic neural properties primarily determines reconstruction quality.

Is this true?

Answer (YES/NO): NO